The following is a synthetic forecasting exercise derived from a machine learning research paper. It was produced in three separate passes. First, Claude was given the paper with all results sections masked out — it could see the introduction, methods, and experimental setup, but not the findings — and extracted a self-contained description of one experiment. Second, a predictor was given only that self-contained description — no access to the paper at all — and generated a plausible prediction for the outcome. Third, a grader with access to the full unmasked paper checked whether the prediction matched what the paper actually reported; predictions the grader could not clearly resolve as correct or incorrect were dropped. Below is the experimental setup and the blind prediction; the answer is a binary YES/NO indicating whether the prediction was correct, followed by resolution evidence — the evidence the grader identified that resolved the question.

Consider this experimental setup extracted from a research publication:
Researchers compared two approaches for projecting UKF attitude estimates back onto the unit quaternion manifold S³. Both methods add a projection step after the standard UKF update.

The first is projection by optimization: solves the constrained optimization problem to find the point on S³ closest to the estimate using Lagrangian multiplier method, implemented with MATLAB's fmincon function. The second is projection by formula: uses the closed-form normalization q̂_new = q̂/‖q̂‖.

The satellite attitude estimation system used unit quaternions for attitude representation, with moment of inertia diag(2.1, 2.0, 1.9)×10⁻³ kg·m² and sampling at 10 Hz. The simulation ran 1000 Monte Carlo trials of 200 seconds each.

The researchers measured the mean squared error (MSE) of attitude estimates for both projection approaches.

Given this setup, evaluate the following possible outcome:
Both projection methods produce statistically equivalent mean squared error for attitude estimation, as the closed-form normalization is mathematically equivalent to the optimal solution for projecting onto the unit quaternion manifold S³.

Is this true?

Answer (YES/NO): NO